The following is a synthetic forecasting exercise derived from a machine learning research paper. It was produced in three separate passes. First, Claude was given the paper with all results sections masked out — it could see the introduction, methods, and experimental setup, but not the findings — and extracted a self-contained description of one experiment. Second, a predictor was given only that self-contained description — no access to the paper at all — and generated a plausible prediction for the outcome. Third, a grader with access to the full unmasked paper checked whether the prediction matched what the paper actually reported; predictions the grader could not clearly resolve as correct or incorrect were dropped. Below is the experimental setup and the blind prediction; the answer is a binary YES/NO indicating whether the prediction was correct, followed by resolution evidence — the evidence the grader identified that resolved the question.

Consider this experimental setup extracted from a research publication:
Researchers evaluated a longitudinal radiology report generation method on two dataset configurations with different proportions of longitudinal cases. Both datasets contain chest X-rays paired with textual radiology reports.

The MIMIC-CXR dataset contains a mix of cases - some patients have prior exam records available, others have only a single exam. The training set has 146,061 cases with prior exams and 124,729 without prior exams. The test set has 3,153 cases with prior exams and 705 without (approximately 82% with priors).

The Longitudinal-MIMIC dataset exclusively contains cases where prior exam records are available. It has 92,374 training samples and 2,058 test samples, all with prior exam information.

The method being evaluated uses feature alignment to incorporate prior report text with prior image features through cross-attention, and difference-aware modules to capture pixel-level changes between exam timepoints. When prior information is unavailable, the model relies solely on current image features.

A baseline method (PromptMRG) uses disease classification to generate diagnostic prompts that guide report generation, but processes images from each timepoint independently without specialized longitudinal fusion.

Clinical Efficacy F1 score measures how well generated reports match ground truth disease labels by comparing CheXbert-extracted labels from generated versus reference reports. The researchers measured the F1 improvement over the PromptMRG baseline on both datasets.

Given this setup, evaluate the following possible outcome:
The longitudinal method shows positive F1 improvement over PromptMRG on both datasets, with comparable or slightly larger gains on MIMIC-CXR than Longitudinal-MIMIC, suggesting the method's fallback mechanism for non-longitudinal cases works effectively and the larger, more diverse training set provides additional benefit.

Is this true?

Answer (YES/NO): YES